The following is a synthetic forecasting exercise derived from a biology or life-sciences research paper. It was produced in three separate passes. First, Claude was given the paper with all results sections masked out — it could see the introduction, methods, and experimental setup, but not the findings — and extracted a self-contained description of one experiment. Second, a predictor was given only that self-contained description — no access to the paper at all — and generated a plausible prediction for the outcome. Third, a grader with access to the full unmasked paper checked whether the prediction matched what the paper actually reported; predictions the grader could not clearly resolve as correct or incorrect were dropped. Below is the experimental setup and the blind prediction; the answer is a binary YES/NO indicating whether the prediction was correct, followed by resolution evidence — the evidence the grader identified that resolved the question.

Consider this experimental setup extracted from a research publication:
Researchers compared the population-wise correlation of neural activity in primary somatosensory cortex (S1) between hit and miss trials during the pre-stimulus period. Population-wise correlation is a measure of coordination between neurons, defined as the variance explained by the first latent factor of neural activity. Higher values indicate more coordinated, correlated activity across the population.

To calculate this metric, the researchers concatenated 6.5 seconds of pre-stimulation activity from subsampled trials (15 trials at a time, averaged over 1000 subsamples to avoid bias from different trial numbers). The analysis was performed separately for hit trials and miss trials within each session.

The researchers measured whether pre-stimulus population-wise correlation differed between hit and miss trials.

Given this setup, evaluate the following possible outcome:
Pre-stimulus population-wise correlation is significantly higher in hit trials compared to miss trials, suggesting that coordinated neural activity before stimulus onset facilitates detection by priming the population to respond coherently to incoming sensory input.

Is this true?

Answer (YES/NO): NO